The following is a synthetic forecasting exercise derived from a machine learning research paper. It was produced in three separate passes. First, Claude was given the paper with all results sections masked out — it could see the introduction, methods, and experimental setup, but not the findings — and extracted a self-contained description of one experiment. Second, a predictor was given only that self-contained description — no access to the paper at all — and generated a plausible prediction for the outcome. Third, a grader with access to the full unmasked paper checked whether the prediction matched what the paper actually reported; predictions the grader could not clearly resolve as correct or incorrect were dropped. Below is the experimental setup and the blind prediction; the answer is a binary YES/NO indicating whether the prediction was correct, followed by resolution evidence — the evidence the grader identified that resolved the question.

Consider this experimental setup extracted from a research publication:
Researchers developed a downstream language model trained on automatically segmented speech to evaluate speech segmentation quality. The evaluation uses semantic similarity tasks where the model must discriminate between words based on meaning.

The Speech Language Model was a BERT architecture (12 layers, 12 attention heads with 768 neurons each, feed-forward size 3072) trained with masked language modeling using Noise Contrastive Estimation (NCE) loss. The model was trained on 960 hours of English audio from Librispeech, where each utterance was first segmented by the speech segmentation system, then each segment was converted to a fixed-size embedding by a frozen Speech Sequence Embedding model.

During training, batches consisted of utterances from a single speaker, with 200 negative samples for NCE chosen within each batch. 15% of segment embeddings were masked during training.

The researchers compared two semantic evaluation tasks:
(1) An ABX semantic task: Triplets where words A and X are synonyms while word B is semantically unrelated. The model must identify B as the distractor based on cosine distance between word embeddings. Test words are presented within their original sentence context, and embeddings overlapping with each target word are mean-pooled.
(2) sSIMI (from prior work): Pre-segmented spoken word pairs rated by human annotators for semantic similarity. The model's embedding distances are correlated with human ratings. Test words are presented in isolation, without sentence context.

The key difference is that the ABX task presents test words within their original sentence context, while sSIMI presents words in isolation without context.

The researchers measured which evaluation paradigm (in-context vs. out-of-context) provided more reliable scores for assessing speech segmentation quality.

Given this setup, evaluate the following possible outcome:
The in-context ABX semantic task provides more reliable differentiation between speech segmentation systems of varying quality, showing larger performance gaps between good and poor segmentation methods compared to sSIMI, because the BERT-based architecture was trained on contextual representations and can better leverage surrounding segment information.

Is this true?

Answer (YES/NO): YES